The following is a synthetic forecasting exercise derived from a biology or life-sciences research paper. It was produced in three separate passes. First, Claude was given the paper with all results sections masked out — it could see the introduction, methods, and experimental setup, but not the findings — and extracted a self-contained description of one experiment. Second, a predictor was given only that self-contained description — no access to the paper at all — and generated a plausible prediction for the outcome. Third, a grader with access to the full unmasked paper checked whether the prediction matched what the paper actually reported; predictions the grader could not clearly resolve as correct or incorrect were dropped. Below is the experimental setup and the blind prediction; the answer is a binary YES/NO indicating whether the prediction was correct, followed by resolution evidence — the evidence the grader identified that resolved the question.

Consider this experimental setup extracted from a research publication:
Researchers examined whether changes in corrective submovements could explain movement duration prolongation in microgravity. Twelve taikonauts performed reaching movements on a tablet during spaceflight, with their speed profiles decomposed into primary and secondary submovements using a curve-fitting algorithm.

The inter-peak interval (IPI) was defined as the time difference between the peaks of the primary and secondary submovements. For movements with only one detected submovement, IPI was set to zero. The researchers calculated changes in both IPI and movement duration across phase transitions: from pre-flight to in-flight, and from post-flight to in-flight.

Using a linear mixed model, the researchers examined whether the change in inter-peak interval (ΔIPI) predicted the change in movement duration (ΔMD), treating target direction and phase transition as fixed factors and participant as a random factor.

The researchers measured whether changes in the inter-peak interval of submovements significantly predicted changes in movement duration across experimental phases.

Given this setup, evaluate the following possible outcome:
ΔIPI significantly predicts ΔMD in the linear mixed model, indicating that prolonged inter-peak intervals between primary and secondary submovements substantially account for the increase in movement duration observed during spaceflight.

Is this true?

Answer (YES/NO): NO